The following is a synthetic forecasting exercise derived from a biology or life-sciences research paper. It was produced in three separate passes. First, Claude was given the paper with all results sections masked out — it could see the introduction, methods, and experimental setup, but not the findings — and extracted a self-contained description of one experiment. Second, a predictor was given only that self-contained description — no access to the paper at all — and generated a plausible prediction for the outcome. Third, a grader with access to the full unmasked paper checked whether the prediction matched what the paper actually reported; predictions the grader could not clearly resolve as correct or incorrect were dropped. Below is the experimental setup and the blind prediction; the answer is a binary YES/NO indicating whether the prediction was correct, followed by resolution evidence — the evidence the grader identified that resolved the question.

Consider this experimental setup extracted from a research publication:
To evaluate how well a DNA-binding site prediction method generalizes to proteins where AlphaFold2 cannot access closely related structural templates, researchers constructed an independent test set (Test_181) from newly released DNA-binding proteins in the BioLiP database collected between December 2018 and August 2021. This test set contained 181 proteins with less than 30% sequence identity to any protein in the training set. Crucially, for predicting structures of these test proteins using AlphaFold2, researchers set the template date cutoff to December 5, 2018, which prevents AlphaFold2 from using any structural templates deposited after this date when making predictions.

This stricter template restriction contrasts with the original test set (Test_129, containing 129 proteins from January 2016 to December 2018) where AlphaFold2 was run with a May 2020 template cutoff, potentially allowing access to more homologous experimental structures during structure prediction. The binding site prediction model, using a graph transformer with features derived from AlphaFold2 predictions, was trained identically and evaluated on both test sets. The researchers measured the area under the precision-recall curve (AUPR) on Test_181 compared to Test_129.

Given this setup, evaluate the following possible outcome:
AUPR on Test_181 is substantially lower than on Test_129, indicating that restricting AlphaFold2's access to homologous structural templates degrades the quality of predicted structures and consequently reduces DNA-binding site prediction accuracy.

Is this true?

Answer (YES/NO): YES